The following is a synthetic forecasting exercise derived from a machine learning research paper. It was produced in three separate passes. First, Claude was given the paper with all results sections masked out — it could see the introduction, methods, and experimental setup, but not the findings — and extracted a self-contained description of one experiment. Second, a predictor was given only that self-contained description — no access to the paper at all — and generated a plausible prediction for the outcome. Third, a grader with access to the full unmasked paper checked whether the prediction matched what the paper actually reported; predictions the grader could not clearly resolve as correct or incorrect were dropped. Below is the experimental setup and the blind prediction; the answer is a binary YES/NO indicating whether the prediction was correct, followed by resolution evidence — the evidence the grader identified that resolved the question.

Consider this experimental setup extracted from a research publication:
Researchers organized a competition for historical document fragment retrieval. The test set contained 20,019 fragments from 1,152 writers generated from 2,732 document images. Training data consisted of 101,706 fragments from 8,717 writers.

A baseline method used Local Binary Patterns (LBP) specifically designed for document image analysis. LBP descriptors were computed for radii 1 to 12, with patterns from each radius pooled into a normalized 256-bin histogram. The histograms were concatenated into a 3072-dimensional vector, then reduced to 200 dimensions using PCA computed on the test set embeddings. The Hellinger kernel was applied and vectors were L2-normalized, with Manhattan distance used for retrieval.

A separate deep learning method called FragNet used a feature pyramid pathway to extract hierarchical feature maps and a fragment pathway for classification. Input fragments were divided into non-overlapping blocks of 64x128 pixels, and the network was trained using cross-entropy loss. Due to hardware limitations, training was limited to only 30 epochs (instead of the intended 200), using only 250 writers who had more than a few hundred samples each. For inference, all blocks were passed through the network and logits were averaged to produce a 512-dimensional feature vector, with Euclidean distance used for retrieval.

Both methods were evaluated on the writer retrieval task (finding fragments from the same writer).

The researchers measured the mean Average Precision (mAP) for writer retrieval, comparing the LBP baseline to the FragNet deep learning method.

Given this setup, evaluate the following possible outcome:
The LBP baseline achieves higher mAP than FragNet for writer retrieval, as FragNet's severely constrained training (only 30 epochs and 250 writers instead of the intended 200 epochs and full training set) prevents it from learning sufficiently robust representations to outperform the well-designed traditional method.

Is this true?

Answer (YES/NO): YES